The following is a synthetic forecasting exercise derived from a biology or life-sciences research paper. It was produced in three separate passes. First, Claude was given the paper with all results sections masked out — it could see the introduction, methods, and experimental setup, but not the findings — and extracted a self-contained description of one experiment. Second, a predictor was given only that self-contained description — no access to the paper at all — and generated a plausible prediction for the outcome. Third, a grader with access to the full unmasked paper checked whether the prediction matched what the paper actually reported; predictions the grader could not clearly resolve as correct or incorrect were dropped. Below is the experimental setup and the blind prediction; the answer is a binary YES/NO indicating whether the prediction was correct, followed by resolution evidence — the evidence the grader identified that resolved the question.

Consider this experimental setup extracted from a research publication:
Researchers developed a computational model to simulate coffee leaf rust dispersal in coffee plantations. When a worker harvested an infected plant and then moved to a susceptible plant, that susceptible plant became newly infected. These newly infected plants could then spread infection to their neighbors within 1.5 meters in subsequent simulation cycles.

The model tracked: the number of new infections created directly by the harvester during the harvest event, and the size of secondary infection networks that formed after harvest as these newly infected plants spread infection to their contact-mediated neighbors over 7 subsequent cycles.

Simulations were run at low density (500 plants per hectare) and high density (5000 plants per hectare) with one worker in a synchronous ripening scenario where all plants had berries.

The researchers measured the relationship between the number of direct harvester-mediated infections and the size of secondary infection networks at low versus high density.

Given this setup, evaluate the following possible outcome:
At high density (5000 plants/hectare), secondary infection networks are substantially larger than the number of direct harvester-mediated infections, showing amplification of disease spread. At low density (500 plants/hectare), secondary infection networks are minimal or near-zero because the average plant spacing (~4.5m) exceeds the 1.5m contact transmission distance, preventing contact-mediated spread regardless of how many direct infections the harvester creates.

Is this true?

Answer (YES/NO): NO